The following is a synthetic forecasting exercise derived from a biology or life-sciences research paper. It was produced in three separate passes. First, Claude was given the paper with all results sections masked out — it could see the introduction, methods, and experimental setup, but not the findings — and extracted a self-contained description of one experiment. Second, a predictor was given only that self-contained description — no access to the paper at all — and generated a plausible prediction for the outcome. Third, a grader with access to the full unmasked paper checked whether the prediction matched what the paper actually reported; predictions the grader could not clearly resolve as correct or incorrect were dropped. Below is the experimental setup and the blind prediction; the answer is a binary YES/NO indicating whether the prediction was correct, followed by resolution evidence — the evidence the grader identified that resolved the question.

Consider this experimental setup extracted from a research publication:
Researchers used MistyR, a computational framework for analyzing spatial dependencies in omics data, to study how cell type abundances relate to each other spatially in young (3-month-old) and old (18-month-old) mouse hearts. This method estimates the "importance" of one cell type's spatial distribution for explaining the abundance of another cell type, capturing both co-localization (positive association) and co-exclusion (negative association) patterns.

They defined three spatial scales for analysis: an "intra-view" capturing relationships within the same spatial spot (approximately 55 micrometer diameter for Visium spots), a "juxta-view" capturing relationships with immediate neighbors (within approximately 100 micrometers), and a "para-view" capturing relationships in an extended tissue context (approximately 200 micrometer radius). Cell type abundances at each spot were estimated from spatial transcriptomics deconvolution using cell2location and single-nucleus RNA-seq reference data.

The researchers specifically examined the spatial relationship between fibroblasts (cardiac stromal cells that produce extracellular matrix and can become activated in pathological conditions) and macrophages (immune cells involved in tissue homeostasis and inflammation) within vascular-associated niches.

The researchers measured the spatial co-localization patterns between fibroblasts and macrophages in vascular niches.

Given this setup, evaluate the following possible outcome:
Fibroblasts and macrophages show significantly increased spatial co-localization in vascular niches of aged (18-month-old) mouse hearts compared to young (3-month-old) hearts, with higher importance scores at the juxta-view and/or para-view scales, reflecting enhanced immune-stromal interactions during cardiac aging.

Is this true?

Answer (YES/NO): YES